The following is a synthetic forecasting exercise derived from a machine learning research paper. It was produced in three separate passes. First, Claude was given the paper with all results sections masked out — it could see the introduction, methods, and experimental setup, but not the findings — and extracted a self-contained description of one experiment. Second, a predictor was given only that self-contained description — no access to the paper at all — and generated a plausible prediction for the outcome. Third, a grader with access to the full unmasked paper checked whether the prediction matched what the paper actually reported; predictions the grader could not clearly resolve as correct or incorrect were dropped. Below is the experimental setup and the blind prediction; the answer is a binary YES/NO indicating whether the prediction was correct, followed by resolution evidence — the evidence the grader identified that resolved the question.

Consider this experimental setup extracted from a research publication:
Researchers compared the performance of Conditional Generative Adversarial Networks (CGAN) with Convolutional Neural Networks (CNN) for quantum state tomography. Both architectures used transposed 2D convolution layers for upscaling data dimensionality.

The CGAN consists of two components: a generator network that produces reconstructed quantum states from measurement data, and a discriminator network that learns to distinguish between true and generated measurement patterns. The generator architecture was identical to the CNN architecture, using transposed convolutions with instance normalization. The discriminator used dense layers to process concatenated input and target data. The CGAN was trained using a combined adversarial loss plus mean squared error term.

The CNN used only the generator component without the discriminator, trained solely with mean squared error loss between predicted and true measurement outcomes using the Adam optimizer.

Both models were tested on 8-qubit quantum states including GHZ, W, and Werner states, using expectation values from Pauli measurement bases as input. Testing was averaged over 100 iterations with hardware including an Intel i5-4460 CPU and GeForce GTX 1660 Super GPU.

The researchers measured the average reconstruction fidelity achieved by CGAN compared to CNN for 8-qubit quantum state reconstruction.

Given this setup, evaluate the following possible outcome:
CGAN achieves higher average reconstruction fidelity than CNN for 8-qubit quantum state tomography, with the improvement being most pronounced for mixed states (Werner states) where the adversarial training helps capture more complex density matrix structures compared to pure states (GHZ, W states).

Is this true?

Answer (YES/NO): NO